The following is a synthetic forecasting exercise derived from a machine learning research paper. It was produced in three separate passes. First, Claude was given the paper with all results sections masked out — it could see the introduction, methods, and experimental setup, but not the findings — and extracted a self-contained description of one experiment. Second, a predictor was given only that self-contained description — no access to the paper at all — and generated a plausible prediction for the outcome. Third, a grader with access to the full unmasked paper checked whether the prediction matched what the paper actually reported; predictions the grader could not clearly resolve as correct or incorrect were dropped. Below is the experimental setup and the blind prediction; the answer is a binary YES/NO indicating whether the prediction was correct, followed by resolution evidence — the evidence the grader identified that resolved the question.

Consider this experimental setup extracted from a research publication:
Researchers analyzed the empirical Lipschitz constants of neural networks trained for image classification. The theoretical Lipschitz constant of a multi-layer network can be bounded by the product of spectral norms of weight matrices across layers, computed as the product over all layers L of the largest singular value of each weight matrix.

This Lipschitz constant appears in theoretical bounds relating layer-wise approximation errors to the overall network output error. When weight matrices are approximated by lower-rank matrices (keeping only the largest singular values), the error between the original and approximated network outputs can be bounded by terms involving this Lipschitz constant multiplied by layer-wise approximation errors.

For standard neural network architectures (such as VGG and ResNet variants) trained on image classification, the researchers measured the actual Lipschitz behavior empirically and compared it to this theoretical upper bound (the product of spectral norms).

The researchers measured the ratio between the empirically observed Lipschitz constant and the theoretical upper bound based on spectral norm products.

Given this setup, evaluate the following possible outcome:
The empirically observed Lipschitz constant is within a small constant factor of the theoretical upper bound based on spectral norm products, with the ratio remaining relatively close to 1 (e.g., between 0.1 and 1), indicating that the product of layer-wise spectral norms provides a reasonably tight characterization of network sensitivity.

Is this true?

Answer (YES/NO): NO